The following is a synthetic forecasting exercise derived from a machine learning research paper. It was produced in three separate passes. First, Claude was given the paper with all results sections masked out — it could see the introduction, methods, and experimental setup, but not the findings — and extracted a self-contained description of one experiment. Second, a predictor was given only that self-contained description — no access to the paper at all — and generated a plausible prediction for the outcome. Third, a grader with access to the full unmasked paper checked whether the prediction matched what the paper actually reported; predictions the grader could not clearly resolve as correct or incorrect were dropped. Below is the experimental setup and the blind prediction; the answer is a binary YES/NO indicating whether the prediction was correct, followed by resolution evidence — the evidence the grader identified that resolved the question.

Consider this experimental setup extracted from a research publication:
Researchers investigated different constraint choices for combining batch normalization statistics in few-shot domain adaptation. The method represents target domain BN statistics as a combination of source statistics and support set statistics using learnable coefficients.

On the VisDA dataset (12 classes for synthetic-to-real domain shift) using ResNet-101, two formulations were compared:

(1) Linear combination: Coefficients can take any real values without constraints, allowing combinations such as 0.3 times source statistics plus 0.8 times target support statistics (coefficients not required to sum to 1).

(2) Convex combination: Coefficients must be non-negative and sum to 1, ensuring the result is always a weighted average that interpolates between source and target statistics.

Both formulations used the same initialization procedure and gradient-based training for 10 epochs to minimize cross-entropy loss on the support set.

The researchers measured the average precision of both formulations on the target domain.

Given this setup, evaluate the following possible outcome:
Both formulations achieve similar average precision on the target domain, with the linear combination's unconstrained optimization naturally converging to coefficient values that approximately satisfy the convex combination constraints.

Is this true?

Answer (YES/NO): NO